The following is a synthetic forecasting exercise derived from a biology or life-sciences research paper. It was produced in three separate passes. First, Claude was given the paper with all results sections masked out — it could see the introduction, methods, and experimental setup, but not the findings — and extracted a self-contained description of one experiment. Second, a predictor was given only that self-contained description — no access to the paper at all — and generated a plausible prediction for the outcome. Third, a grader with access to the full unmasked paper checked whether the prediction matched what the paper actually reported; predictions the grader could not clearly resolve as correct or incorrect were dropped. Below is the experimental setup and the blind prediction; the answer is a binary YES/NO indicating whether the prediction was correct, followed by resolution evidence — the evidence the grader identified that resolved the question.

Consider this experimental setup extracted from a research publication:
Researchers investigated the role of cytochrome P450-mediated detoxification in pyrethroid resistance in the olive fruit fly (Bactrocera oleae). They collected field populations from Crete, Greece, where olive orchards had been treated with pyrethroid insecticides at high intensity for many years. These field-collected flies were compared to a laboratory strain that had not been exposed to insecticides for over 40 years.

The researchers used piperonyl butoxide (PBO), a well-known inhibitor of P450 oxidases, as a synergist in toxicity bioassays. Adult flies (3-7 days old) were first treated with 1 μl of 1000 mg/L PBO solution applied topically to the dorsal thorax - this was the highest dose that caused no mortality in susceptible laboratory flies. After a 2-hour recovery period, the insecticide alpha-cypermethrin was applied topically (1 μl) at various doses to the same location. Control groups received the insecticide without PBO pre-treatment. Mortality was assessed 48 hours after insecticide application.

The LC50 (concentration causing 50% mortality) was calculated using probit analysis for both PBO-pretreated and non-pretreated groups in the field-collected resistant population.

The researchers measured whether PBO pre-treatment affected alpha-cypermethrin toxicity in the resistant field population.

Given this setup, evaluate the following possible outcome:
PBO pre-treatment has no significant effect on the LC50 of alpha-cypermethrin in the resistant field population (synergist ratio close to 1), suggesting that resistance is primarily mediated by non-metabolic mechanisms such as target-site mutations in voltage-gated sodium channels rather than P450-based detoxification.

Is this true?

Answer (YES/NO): NO